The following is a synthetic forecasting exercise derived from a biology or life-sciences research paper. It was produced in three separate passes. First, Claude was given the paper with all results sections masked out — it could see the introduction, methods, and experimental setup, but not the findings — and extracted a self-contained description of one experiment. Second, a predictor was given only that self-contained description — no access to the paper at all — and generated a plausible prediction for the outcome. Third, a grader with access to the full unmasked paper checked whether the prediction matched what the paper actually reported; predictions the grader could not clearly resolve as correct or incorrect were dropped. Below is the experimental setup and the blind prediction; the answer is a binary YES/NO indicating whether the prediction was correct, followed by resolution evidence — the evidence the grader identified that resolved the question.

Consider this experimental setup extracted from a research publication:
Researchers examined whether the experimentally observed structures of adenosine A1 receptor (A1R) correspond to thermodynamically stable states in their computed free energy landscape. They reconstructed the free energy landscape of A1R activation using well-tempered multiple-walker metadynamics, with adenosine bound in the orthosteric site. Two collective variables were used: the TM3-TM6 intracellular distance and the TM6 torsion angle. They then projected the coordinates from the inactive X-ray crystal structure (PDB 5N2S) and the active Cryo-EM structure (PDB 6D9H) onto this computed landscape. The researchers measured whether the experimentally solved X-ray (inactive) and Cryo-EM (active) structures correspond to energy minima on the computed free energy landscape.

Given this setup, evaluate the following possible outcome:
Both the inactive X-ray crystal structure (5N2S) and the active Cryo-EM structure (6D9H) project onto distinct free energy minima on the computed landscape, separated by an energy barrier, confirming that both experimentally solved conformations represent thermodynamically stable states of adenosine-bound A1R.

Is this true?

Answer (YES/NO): NO